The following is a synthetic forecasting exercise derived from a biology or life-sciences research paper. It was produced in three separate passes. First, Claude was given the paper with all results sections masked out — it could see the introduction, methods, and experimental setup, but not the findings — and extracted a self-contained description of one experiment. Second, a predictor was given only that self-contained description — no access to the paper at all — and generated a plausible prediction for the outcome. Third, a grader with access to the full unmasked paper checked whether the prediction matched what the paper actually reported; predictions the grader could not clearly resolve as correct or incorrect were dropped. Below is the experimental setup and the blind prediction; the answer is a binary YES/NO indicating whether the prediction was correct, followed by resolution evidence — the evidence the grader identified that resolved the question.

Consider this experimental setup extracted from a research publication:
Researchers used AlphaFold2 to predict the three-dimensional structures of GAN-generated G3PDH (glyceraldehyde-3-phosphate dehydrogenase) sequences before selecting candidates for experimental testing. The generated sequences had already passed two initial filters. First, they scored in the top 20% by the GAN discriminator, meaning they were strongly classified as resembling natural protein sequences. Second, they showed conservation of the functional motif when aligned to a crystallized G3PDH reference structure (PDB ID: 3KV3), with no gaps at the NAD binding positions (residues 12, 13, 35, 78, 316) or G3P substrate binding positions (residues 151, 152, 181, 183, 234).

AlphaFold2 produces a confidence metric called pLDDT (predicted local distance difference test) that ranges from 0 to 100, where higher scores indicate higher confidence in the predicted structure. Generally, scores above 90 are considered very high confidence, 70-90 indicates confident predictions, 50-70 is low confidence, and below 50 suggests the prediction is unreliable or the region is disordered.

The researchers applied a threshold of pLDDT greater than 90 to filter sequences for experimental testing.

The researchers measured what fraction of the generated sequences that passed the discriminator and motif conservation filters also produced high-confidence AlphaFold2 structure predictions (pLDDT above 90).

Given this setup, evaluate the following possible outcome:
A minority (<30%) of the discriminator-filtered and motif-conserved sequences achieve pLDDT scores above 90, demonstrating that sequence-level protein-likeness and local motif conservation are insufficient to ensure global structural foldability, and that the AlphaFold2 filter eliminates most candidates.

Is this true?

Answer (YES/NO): NO